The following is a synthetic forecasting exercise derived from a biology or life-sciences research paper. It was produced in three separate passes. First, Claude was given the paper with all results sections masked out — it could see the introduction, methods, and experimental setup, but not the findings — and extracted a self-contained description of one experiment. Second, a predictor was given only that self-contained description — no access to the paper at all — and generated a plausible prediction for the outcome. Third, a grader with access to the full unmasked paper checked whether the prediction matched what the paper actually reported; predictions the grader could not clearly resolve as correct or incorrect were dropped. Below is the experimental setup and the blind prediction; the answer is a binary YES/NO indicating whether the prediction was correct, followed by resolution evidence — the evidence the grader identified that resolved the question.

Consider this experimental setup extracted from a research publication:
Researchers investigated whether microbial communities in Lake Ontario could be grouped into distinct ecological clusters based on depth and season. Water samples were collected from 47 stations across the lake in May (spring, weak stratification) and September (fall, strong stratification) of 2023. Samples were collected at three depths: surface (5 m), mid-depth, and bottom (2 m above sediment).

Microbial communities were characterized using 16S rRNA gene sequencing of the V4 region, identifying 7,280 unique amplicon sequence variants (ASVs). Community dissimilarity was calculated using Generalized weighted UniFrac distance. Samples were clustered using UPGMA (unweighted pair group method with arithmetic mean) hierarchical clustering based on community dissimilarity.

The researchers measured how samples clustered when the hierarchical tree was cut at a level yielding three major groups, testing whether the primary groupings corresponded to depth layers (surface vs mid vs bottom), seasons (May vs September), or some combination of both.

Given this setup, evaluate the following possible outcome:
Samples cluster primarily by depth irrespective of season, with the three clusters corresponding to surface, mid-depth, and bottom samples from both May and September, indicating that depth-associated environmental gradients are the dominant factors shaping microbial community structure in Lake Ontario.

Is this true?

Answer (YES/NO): NO